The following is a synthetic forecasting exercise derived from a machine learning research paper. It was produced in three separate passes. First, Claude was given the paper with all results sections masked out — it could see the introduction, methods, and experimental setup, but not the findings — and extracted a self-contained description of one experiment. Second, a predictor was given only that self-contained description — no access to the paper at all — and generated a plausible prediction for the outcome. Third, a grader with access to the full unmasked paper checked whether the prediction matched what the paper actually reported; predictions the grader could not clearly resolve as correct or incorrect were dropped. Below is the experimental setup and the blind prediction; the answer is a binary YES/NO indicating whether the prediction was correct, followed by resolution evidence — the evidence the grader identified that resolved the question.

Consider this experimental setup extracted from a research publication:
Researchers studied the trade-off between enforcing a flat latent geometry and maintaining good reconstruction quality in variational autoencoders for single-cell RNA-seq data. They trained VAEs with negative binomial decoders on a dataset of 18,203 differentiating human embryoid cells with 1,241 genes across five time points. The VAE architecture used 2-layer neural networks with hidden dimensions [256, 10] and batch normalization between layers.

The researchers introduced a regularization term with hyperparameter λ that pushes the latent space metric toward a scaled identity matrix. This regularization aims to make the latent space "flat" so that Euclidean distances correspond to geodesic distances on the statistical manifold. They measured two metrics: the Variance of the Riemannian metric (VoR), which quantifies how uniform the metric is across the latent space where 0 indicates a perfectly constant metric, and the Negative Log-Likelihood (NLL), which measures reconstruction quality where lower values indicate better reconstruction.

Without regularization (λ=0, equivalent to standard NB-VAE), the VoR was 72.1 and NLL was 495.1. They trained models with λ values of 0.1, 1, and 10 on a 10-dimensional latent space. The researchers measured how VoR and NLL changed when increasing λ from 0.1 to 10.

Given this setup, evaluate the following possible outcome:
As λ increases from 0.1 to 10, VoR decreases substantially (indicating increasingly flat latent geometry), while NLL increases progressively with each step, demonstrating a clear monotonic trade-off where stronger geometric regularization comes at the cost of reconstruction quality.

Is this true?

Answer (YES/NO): YES